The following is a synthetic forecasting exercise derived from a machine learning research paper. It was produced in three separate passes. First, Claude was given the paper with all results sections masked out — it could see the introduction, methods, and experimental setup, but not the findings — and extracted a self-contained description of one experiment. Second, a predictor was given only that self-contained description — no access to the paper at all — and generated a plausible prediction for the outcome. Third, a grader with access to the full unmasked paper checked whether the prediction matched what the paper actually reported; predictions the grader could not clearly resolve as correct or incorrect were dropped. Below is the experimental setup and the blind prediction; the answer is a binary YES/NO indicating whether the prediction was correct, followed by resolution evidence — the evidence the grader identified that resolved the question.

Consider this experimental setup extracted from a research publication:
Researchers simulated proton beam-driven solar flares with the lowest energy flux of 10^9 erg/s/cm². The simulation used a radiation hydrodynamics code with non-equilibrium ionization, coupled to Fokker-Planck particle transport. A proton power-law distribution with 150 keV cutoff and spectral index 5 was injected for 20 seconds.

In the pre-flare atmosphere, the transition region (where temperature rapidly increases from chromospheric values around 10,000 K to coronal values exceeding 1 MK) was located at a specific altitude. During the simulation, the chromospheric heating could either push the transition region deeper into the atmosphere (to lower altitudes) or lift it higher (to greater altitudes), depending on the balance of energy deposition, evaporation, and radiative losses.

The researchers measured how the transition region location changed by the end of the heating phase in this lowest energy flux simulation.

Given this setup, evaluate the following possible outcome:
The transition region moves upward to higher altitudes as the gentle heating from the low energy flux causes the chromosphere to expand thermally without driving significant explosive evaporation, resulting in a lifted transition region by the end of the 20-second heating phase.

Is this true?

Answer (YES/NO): YES